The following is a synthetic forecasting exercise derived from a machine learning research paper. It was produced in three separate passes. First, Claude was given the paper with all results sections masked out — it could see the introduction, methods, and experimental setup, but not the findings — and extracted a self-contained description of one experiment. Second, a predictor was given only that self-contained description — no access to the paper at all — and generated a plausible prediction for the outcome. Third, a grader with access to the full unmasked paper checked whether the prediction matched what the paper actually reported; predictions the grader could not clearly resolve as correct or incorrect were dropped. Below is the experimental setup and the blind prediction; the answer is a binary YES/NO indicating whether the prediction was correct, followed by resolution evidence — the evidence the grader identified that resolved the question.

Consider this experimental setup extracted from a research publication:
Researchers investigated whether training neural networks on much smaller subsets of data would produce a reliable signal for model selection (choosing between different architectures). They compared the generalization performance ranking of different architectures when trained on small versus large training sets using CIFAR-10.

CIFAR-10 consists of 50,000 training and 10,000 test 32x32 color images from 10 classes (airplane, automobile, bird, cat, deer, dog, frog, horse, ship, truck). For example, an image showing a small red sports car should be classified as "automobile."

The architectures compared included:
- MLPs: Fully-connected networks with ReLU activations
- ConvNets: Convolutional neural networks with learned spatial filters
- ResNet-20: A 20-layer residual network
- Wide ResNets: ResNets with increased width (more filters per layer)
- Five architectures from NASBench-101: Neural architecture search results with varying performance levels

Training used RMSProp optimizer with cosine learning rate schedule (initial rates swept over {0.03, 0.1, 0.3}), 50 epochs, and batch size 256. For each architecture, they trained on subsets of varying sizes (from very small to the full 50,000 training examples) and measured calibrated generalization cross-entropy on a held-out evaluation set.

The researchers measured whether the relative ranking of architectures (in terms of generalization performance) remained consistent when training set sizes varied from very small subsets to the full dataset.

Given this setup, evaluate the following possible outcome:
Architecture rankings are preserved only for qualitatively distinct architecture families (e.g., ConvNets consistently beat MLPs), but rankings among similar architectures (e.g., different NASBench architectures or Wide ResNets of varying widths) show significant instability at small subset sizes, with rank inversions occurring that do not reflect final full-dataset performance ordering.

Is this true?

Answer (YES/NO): NO